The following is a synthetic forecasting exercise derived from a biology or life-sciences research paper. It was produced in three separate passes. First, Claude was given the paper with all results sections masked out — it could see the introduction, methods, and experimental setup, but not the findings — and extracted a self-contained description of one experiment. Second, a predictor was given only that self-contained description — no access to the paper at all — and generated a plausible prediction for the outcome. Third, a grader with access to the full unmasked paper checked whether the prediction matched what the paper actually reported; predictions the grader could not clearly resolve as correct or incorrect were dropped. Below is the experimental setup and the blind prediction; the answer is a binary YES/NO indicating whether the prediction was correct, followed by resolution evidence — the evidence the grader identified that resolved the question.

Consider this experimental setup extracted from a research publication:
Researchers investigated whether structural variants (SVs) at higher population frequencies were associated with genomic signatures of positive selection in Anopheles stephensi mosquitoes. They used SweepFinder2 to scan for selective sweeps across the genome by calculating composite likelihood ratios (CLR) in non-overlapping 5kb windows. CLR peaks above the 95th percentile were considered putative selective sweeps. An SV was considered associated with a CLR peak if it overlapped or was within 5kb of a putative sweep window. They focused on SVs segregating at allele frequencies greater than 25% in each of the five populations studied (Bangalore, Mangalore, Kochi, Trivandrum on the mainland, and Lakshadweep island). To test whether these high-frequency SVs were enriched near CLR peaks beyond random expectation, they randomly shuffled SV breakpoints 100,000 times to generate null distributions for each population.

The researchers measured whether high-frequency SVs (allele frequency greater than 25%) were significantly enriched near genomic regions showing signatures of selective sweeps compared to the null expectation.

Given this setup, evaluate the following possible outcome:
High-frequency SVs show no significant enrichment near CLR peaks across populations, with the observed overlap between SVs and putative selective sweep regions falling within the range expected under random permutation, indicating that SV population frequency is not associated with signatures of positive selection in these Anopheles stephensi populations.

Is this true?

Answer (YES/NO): NO